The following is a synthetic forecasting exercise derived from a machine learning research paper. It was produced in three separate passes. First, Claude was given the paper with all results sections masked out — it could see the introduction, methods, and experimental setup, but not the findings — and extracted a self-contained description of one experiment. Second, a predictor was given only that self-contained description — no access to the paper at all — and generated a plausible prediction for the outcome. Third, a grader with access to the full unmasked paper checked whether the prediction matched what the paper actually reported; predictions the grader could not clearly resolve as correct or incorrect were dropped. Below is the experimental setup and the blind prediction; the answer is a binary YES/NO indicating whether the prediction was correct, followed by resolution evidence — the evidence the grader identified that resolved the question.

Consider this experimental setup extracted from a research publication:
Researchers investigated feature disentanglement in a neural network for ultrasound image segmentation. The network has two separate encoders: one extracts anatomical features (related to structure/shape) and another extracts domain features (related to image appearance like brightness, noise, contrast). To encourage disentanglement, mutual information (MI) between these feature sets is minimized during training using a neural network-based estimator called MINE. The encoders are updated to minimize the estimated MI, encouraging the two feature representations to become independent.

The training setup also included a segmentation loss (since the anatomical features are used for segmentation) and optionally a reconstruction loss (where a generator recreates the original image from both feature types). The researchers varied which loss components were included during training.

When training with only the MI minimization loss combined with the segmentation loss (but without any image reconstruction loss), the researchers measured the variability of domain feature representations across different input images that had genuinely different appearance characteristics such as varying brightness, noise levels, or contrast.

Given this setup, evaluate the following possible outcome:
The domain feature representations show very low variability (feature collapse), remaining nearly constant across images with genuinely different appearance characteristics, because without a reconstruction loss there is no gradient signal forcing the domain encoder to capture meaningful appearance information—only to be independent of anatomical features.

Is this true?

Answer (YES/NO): YES